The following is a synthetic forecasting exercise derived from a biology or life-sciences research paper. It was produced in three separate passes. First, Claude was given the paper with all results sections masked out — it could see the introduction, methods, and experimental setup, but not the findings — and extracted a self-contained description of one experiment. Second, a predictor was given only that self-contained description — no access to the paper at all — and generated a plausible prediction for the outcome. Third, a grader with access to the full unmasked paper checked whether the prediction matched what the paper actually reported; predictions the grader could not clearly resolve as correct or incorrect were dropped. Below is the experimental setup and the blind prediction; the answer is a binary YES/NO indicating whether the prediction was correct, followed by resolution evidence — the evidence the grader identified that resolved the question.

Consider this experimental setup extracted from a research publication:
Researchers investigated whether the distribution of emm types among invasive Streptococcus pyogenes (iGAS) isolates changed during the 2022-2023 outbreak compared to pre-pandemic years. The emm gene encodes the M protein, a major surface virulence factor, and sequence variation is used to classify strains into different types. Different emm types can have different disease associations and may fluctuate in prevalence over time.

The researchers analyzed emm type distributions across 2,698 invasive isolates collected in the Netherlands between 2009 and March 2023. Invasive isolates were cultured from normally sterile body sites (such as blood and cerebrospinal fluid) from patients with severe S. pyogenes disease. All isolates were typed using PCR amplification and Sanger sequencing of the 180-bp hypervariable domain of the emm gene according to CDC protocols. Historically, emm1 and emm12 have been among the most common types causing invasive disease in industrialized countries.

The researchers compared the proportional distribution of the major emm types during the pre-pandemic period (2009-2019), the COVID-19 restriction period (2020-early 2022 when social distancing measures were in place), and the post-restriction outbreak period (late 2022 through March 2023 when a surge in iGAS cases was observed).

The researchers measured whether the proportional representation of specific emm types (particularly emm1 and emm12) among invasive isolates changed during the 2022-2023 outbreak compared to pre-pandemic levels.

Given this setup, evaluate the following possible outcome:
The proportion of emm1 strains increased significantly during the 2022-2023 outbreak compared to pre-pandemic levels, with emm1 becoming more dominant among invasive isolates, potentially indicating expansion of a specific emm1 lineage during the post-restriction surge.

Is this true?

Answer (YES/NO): YES